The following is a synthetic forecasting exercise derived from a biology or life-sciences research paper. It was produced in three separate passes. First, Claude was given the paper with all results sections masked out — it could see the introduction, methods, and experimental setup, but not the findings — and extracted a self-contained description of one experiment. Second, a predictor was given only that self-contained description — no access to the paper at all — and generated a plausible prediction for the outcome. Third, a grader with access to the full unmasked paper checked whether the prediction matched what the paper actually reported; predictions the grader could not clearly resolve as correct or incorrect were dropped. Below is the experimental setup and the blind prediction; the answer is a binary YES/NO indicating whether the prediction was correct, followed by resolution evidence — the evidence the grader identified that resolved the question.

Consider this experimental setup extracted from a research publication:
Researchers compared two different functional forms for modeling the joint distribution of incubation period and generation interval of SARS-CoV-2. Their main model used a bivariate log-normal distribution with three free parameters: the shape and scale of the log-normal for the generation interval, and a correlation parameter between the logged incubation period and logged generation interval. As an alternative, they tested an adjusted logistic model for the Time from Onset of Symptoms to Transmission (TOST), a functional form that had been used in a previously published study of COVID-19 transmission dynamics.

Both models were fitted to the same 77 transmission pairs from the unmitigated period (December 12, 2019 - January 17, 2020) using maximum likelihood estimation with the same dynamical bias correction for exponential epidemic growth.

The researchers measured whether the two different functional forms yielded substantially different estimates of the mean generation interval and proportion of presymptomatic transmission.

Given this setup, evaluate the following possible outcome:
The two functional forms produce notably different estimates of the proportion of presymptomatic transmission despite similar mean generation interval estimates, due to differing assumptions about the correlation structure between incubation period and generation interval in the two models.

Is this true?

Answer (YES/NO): NO